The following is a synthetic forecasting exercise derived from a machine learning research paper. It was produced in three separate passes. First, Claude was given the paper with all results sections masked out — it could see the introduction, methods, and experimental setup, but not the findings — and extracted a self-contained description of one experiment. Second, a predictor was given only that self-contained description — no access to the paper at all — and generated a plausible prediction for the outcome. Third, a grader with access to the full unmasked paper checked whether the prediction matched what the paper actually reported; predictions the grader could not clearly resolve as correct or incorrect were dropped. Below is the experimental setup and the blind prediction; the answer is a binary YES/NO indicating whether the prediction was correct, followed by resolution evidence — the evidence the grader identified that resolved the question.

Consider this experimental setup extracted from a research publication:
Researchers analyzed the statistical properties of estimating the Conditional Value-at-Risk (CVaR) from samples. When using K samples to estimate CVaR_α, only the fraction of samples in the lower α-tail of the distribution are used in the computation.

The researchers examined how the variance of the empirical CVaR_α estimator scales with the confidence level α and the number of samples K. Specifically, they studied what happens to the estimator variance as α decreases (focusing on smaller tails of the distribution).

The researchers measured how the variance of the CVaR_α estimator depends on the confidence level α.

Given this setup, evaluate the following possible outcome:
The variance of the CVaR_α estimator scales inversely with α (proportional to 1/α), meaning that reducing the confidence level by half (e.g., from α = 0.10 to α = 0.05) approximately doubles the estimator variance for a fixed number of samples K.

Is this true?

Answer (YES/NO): NO